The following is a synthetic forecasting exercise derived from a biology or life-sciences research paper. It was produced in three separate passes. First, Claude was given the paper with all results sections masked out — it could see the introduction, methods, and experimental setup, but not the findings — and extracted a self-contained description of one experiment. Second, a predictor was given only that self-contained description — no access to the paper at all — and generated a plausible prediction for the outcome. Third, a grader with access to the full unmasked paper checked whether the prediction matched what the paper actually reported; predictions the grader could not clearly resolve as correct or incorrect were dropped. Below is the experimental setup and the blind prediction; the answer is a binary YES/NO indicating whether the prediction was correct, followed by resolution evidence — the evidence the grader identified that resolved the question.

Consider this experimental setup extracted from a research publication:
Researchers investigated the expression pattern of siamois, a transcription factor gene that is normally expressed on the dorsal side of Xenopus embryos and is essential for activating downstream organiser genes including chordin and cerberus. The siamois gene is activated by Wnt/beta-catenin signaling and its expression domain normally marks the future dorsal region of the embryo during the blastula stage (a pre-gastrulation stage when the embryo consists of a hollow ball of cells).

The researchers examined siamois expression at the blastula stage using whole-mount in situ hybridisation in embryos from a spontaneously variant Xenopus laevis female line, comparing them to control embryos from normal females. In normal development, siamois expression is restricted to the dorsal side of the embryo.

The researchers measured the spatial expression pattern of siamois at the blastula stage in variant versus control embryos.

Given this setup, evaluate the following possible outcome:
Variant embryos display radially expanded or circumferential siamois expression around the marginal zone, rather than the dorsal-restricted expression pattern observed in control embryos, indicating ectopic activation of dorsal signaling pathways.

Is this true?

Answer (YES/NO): NO